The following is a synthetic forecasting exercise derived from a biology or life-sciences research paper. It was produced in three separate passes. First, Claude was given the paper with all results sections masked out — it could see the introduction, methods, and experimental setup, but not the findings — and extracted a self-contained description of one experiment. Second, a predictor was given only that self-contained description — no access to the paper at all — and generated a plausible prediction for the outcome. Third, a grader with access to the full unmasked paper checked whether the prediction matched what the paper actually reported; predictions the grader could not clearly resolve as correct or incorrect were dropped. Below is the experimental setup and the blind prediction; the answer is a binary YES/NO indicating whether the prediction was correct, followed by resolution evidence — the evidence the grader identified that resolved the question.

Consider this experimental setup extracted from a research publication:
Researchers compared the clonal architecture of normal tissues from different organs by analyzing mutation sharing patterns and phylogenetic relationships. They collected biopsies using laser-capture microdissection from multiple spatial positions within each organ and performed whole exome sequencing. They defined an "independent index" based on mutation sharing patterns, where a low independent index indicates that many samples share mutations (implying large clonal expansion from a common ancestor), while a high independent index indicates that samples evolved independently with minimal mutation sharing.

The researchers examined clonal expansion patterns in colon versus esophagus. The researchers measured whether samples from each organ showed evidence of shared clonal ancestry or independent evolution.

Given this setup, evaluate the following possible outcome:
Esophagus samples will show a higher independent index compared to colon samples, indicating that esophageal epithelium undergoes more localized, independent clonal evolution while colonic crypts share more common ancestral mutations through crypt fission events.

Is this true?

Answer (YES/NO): NO